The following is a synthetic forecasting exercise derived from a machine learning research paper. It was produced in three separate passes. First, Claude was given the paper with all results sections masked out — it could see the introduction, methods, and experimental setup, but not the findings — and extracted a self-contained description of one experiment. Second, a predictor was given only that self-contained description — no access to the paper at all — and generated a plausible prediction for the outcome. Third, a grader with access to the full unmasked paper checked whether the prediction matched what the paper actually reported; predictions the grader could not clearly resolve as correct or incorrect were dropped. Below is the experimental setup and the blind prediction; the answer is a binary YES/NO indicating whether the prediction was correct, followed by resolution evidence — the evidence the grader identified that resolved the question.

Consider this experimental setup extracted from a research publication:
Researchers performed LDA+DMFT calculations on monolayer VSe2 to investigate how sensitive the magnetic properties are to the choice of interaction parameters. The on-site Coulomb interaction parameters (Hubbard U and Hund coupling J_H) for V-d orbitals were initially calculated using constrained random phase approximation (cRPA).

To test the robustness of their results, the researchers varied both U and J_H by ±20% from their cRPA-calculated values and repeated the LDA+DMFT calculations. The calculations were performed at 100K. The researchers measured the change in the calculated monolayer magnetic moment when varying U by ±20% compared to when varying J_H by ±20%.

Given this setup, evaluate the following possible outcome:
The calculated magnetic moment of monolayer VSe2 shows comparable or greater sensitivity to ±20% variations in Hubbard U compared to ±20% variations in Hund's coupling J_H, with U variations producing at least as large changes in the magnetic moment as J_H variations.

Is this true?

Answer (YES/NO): NO